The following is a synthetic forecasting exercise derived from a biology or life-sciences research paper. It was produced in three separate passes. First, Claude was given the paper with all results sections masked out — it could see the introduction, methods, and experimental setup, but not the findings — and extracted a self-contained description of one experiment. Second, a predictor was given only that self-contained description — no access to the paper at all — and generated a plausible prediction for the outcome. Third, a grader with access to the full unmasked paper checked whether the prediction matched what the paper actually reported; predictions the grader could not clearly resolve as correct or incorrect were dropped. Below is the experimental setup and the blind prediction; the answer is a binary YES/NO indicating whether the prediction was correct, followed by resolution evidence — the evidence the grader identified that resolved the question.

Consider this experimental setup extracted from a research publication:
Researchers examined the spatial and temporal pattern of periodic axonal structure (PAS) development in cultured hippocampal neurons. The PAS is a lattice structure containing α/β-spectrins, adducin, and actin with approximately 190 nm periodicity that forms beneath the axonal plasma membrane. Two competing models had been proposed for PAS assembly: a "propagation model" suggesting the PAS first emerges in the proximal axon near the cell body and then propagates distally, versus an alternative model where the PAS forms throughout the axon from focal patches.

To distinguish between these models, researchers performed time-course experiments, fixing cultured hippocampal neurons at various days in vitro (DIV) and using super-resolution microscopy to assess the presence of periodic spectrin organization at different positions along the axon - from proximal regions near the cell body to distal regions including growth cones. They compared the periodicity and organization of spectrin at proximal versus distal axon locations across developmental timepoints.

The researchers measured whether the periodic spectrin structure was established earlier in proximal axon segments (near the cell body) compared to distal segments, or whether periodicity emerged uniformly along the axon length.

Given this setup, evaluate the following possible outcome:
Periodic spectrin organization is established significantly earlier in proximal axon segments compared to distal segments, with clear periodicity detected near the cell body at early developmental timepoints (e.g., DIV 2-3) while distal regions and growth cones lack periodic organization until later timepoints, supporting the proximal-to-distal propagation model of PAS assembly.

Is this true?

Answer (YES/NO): NO